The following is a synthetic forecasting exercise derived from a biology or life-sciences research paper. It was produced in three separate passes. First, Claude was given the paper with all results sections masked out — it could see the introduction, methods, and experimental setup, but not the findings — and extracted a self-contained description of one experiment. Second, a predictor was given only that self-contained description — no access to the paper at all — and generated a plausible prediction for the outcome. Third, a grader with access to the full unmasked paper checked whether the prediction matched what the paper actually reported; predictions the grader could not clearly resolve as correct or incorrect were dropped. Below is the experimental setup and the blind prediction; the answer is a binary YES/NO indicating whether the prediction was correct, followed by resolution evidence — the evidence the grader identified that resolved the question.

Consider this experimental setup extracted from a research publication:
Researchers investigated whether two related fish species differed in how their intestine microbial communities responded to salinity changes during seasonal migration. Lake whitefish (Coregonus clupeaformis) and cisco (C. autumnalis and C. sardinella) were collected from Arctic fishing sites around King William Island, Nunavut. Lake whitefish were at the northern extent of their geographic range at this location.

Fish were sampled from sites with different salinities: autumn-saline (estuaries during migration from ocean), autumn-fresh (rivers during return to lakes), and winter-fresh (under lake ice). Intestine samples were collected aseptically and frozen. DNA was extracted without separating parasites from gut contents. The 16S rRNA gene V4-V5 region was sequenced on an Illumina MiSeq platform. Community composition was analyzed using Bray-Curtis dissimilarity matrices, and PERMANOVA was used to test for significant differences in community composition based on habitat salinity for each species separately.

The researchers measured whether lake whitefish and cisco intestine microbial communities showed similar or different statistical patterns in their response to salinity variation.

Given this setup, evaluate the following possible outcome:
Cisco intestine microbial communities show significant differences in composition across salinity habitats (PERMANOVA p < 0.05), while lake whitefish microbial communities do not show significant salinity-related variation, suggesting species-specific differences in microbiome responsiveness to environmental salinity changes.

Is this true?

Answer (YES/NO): NO